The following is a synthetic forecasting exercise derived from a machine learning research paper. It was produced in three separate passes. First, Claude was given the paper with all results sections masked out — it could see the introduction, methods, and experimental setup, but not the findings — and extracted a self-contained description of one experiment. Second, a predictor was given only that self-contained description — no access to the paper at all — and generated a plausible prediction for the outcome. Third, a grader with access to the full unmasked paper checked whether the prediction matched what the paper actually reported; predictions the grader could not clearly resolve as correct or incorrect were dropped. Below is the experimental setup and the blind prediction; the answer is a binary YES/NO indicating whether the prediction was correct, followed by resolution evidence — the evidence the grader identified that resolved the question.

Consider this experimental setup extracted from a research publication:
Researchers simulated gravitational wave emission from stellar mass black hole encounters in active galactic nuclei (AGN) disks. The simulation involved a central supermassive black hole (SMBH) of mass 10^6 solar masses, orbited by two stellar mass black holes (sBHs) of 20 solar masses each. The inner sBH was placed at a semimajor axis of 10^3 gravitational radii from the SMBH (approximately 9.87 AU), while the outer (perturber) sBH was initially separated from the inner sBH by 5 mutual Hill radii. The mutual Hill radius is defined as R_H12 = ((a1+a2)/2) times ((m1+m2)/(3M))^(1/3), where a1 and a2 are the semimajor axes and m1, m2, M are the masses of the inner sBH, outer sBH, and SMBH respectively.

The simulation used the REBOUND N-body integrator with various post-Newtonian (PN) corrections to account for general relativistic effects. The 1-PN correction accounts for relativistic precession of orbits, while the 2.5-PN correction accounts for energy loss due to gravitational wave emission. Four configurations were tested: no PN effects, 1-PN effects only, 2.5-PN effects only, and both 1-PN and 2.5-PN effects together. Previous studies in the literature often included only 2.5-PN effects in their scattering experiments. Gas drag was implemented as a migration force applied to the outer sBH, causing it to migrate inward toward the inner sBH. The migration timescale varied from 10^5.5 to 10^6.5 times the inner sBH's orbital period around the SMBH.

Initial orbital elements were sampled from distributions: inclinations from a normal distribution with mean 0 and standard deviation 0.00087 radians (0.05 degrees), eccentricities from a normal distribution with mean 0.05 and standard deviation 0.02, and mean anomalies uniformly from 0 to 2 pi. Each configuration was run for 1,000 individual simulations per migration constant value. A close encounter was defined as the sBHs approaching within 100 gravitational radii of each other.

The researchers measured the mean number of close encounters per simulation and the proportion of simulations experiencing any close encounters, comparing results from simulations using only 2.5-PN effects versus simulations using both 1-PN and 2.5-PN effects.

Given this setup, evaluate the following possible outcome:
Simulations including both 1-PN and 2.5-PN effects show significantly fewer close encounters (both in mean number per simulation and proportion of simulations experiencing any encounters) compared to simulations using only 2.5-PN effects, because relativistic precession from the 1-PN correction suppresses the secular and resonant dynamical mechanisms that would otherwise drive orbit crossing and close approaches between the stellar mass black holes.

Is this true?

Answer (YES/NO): YES